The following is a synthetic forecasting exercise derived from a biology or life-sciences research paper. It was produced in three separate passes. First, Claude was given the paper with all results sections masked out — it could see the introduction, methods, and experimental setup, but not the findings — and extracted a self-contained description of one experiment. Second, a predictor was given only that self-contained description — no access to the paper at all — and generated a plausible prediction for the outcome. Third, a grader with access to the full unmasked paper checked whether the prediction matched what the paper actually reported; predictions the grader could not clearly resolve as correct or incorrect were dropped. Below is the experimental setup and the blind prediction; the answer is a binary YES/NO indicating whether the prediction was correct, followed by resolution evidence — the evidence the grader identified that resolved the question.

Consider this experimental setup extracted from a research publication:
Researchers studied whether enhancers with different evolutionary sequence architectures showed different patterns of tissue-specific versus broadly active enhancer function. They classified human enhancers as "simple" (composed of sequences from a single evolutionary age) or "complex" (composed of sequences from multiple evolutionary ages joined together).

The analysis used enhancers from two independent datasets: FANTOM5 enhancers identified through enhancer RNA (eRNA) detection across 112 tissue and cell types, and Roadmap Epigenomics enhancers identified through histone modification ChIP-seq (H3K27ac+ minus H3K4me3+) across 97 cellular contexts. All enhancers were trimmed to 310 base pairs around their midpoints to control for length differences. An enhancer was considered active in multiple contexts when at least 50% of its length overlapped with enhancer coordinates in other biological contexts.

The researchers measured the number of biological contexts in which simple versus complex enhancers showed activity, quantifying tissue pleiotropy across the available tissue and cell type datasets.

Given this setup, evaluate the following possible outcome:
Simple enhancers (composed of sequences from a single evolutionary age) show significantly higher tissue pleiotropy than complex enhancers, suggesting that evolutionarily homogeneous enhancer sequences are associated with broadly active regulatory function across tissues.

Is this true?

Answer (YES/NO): NO